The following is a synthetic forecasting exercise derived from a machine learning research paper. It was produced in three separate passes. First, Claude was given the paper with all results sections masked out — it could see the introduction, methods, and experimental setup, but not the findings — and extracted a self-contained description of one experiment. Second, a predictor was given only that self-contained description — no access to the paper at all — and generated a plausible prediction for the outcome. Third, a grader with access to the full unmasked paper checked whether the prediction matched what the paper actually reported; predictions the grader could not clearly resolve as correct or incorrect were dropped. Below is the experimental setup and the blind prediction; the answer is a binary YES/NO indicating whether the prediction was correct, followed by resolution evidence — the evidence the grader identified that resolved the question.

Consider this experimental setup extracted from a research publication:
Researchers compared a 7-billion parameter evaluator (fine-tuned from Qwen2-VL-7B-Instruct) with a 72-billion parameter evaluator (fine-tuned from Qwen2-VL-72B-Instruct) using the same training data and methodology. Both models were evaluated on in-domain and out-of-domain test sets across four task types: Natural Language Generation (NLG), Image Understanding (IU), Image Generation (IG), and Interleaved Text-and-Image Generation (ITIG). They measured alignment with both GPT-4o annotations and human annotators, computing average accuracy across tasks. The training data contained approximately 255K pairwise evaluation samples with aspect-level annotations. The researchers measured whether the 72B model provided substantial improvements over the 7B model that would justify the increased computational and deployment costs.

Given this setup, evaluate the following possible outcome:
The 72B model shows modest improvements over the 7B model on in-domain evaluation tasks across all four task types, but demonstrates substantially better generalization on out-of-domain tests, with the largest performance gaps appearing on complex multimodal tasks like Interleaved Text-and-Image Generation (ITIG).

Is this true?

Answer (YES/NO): NO